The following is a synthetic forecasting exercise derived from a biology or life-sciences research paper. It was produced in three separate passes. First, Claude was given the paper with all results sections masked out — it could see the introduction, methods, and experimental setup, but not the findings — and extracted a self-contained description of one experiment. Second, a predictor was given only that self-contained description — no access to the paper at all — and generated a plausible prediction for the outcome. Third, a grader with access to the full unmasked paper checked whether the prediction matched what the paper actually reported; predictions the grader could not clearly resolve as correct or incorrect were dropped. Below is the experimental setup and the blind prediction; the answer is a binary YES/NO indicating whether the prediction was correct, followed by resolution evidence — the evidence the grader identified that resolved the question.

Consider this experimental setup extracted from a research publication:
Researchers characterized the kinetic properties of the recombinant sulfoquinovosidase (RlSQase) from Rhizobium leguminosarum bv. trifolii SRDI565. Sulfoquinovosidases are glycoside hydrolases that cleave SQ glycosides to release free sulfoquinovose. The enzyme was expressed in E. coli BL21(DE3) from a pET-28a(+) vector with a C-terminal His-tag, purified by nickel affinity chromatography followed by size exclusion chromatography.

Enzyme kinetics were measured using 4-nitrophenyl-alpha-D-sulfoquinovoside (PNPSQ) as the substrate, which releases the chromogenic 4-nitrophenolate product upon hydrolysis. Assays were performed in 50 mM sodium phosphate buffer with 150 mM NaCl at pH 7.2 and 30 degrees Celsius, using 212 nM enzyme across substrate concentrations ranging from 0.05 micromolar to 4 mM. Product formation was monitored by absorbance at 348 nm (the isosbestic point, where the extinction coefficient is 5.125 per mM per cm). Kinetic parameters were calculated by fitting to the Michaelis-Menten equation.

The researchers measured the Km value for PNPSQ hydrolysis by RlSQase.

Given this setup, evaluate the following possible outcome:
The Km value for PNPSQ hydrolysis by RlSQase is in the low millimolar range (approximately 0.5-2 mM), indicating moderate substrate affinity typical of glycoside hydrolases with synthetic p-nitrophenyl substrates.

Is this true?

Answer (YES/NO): YES